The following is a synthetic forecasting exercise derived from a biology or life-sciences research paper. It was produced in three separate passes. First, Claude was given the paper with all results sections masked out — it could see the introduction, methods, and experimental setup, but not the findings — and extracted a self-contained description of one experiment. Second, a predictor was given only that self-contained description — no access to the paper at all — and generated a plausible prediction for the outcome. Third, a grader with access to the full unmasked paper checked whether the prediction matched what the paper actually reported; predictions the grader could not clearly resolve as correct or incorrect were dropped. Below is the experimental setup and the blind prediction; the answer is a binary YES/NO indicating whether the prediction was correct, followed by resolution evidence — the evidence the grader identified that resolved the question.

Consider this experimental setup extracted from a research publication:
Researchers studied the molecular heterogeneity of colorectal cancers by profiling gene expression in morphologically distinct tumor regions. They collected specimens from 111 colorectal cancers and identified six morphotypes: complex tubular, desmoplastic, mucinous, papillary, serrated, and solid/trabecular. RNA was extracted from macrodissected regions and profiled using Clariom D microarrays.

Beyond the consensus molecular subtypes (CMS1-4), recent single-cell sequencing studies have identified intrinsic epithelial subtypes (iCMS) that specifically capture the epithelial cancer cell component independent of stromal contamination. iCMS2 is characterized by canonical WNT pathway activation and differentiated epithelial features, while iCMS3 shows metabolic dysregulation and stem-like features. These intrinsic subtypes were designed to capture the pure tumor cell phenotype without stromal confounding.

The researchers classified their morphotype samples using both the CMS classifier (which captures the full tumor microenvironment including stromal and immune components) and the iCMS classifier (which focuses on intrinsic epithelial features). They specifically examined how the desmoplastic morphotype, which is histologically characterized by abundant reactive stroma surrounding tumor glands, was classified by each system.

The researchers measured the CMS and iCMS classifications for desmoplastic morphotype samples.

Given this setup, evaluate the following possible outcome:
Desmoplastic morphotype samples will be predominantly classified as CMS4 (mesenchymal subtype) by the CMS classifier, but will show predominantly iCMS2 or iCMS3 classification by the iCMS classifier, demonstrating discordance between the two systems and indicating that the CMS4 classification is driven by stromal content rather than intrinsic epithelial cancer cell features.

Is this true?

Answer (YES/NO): YES